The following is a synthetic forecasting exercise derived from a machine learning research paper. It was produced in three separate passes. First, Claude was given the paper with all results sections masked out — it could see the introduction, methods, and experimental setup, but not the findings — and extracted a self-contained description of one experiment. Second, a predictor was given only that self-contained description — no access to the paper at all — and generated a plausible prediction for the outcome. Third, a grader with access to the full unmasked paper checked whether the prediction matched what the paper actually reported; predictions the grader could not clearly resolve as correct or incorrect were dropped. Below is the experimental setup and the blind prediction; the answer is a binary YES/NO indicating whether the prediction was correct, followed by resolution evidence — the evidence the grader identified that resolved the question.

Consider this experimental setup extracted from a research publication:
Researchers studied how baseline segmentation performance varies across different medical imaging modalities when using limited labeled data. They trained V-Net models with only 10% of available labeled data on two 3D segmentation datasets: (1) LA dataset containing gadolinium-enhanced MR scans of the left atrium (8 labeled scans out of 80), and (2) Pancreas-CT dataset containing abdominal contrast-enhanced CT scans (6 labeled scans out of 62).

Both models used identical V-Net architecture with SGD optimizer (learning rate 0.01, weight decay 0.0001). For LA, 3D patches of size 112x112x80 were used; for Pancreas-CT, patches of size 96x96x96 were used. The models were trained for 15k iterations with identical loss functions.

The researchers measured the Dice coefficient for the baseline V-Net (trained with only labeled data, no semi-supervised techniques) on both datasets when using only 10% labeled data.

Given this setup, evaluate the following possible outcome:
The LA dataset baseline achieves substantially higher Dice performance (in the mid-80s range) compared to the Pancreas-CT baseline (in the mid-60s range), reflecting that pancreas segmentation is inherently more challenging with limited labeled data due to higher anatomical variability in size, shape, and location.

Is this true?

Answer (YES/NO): NO